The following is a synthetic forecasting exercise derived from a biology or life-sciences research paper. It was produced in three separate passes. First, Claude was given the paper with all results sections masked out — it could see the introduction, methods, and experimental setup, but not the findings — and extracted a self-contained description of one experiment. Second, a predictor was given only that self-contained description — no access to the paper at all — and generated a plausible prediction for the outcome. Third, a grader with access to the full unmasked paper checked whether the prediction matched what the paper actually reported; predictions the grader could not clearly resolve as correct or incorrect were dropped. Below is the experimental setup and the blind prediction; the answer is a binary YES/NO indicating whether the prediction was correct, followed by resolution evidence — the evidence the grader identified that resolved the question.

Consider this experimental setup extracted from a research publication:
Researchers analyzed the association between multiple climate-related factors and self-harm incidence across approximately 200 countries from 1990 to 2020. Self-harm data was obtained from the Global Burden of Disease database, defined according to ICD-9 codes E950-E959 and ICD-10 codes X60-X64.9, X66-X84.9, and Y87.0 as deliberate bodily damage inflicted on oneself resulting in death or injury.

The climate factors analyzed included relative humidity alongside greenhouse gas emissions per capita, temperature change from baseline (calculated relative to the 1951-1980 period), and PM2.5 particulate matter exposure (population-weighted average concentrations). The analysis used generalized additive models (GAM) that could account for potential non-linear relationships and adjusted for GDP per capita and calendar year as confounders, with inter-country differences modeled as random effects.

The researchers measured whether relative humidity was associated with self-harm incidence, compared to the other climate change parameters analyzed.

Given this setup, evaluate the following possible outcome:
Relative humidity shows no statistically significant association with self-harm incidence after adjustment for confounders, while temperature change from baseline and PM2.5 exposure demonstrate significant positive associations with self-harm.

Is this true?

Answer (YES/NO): NO